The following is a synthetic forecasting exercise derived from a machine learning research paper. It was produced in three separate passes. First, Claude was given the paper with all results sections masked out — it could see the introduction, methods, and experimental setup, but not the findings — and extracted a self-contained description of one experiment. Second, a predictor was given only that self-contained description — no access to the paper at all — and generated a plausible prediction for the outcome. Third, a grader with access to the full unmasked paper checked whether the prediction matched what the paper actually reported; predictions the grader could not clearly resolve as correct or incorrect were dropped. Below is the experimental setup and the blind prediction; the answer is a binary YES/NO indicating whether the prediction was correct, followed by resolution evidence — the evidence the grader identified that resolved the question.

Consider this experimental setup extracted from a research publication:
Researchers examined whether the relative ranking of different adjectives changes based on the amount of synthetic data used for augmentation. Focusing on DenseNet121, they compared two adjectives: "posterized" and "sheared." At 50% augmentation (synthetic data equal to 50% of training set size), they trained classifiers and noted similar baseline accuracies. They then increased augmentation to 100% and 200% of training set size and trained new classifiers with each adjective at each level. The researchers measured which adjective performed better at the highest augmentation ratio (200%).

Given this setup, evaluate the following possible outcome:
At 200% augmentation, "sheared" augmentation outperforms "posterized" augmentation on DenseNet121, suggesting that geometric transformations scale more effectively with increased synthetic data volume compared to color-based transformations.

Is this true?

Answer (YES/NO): NO